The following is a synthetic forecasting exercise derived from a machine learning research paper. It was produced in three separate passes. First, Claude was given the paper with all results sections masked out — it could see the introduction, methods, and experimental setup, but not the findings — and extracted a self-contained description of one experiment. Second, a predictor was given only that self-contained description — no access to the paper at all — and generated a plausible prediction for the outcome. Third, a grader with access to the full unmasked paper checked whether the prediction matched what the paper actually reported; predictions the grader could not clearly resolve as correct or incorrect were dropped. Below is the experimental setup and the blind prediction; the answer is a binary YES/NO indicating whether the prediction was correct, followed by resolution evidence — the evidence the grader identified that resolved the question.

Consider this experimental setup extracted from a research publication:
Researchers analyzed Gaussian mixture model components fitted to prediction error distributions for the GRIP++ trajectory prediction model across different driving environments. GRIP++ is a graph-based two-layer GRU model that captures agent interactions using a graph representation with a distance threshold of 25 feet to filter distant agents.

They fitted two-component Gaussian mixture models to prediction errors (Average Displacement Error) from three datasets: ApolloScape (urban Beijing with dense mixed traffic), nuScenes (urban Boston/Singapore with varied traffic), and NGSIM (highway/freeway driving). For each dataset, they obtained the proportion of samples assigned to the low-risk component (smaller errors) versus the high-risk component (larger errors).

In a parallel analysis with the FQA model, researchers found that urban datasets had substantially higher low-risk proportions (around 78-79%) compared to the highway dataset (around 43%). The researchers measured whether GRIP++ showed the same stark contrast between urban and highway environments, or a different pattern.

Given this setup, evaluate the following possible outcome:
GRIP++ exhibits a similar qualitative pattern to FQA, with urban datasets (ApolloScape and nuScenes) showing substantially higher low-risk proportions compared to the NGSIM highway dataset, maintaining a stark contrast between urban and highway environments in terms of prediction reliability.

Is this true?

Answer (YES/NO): NO